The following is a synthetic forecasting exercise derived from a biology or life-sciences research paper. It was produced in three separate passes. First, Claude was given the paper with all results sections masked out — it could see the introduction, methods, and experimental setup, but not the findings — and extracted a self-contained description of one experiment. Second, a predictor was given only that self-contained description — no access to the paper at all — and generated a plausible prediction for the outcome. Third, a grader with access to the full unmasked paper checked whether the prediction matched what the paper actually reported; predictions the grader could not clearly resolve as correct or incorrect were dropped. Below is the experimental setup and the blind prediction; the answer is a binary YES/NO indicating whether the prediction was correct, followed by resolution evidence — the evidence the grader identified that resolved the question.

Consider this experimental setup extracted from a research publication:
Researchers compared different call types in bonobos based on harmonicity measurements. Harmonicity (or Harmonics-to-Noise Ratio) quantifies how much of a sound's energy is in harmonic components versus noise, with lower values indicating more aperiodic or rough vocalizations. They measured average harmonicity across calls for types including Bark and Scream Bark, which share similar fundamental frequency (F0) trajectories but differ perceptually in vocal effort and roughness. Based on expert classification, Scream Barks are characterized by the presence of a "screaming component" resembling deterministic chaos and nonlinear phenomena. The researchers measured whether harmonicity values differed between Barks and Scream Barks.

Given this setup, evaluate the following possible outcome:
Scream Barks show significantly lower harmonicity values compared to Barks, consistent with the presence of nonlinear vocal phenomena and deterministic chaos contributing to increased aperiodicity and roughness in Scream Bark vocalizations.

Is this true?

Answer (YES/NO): YES